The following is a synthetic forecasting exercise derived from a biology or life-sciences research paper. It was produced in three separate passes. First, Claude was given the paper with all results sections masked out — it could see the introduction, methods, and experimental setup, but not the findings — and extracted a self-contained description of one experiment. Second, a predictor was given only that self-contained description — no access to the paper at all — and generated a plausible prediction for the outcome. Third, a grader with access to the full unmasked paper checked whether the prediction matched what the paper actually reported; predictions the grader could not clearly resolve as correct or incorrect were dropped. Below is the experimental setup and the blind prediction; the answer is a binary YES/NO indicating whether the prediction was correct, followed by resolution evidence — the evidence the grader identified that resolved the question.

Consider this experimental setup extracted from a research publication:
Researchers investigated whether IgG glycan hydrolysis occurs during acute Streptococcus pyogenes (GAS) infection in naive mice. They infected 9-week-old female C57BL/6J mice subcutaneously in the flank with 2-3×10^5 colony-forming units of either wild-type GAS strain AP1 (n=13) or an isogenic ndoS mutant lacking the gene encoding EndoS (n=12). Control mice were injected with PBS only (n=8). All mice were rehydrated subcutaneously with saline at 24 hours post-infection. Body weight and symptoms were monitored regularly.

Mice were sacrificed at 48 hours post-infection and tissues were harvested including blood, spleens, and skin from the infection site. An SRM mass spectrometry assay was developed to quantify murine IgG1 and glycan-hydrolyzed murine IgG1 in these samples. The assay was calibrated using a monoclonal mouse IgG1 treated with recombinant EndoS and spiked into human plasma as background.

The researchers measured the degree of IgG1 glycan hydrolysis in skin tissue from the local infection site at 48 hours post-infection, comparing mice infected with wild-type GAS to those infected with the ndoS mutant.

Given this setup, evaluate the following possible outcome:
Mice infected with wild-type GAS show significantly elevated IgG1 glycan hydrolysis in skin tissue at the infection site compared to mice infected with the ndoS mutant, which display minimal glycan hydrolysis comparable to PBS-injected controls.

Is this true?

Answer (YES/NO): YES